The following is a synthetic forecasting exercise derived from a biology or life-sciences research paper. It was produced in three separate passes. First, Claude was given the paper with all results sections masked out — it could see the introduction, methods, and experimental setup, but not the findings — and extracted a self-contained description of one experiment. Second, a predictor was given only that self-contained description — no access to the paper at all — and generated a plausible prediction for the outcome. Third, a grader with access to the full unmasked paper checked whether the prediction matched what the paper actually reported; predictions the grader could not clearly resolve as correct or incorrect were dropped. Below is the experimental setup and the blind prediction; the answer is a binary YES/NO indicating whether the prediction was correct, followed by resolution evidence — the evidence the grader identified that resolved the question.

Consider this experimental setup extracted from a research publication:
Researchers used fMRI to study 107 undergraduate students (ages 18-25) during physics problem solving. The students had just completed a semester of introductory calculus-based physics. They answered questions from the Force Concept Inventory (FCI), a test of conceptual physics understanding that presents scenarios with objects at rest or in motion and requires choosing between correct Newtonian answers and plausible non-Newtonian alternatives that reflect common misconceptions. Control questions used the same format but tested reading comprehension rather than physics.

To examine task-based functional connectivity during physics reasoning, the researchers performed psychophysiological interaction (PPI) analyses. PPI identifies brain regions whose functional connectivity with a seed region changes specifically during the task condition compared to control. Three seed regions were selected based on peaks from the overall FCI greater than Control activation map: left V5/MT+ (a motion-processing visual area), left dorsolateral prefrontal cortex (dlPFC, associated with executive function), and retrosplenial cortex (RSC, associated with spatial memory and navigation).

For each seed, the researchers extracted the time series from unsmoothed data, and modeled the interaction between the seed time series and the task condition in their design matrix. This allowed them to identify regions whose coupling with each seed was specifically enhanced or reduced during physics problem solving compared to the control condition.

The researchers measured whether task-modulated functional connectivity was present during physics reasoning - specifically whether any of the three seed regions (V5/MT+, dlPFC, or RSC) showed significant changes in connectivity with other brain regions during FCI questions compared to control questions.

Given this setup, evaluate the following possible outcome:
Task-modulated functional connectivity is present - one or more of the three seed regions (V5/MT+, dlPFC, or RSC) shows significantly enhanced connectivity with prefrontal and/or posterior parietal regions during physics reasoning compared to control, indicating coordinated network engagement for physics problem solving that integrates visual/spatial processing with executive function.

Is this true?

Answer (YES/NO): YES